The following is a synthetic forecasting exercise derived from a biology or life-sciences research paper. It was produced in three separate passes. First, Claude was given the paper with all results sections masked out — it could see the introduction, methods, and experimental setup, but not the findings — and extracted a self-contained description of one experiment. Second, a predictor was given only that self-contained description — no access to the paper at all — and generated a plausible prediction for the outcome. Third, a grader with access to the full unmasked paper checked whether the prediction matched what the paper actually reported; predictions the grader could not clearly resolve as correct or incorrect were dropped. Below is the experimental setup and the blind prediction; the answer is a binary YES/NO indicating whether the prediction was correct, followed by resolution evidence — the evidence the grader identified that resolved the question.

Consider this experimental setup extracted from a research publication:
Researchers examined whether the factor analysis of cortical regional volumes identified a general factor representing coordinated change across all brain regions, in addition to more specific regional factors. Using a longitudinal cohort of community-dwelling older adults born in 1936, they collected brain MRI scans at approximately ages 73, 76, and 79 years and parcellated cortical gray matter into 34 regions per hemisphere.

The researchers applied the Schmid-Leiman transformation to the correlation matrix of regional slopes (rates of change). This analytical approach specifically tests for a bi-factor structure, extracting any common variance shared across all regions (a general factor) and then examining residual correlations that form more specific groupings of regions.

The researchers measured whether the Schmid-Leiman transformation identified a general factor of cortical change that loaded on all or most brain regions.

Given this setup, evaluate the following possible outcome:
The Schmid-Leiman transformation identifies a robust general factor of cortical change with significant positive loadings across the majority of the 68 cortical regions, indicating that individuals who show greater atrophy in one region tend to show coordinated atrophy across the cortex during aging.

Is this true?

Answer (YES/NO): YES